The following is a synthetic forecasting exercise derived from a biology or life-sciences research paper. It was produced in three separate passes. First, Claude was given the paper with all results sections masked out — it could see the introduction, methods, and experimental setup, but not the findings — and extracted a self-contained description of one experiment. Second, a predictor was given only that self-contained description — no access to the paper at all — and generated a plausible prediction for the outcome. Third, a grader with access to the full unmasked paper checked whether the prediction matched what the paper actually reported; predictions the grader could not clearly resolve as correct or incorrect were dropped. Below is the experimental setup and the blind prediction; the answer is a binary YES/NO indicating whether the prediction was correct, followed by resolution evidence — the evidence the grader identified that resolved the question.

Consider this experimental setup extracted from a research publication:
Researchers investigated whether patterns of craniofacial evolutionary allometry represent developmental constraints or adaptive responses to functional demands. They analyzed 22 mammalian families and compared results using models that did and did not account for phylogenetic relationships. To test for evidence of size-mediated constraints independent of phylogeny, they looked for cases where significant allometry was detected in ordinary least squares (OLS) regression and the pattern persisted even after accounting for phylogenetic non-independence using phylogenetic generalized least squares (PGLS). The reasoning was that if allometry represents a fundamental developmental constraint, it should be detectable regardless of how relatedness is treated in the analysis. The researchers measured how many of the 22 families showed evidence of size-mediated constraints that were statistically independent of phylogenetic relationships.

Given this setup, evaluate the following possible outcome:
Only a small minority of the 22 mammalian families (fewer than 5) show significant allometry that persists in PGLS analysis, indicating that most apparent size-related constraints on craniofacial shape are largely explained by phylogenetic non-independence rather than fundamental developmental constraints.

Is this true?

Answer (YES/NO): NO